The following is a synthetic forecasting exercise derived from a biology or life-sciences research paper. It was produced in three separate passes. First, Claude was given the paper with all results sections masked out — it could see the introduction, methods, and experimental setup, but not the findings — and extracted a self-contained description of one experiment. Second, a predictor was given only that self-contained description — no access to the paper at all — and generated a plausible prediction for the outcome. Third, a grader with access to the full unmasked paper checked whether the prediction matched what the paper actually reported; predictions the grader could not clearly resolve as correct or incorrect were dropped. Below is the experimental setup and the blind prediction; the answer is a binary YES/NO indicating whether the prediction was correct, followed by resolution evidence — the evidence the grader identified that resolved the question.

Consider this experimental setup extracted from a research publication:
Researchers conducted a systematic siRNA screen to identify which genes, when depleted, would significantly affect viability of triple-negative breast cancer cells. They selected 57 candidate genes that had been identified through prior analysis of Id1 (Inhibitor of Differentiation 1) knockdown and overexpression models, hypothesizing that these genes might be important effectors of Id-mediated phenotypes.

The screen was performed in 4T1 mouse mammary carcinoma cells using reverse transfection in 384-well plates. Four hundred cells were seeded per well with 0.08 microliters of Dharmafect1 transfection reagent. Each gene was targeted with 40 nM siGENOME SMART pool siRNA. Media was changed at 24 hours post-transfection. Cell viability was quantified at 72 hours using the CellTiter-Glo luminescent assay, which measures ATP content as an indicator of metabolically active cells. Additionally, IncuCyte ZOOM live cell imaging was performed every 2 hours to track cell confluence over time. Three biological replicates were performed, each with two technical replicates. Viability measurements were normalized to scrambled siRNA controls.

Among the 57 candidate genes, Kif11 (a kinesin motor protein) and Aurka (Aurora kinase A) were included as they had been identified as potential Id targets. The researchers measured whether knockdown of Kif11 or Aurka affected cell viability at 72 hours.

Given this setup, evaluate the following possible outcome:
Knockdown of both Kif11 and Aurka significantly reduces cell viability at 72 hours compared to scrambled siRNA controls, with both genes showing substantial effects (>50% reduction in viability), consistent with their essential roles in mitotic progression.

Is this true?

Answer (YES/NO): YES